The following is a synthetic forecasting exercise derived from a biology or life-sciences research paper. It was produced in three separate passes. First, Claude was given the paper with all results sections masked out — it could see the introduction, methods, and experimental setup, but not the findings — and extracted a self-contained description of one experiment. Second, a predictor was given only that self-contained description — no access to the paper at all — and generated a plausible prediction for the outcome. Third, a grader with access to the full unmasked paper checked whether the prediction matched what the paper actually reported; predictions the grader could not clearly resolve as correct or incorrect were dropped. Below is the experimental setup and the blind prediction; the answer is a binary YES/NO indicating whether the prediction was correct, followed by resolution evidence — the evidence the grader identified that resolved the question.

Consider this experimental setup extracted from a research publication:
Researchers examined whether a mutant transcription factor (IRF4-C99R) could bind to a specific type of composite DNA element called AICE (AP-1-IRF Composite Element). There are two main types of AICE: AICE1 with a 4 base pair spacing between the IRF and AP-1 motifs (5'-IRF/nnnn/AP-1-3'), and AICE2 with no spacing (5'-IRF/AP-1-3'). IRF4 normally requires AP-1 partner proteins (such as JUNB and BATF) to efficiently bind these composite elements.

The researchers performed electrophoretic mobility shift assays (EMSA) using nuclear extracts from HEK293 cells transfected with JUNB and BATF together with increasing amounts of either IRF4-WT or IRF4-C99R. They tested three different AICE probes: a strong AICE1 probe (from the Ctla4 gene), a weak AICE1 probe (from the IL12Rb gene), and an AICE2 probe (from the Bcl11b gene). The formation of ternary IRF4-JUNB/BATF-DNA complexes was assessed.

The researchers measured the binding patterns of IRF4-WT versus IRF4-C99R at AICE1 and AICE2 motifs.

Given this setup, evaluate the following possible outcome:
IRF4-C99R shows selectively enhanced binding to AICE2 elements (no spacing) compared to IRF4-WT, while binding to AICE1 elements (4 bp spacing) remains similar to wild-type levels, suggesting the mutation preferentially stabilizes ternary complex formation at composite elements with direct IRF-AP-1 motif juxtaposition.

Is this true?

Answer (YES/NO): NO